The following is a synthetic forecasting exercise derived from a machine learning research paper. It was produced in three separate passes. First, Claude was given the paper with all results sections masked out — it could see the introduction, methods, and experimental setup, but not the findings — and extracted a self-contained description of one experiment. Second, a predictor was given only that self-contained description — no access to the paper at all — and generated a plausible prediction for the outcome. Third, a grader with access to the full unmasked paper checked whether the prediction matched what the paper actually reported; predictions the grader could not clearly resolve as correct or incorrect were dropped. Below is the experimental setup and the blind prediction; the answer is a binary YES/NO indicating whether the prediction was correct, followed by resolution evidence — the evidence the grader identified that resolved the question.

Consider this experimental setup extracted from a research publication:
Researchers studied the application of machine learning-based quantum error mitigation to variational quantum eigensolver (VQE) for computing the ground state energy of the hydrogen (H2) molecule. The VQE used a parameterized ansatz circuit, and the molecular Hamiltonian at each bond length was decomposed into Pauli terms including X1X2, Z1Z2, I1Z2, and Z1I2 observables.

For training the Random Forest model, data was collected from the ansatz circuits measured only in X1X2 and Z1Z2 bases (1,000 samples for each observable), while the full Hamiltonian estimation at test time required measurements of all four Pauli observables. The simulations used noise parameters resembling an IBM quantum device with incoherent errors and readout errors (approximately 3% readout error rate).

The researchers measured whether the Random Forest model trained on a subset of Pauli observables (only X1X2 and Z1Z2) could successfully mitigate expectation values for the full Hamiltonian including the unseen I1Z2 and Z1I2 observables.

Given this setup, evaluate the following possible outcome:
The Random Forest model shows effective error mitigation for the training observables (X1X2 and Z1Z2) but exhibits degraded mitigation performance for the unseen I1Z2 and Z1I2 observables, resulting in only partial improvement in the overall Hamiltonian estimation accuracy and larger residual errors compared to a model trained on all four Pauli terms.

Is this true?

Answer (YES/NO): NO